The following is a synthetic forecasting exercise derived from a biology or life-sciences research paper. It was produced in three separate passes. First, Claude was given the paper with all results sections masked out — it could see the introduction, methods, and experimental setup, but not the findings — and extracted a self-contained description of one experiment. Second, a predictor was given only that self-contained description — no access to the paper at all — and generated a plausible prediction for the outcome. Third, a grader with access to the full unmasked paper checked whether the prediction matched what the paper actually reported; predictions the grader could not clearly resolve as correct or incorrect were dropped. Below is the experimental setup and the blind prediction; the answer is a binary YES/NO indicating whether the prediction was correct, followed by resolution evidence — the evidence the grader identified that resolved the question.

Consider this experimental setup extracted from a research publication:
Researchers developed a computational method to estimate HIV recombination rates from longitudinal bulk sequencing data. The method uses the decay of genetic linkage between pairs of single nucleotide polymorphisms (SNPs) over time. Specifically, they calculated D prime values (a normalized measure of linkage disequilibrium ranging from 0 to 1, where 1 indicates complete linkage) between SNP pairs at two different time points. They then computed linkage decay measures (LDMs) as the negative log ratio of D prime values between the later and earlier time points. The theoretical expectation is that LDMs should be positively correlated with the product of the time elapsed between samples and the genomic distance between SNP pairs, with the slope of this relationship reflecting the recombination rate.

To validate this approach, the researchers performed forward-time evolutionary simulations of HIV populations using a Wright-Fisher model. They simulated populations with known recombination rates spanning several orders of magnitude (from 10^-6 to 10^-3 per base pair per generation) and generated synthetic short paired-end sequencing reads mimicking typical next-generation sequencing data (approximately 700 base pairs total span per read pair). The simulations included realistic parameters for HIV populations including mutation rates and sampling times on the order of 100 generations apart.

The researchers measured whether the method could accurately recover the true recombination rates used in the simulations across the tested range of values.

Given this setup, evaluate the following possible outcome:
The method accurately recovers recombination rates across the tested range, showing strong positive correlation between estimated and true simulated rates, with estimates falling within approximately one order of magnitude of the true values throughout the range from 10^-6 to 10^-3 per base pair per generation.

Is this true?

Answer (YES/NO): NO